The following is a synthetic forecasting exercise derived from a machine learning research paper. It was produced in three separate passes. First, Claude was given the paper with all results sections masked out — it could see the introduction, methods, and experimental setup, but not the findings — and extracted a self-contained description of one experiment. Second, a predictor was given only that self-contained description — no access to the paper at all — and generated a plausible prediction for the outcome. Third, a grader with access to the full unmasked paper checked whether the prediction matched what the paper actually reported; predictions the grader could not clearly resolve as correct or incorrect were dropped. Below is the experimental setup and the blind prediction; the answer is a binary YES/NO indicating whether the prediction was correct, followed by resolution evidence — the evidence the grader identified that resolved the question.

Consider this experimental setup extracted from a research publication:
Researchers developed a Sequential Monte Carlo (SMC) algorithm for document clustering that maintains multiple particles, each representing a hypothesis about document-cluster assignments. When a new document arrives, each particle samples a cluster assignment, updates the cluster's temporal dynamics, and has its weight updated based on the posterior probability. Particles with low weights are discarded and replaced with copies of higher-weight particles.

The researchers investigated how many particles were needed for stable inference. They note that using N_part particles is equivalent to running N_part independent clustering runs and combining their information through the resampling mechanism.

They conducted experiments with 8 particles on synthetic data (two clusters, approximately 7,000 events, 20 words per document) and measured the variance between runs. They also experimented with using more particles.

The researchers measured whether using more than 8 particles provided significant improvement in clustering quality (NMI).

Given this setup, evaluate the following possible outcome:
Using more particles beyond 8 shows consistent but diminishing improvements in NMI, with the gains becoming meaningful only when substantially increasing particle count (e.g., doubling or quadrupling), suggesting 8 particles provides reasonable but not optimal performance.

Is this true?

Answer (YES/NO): NO